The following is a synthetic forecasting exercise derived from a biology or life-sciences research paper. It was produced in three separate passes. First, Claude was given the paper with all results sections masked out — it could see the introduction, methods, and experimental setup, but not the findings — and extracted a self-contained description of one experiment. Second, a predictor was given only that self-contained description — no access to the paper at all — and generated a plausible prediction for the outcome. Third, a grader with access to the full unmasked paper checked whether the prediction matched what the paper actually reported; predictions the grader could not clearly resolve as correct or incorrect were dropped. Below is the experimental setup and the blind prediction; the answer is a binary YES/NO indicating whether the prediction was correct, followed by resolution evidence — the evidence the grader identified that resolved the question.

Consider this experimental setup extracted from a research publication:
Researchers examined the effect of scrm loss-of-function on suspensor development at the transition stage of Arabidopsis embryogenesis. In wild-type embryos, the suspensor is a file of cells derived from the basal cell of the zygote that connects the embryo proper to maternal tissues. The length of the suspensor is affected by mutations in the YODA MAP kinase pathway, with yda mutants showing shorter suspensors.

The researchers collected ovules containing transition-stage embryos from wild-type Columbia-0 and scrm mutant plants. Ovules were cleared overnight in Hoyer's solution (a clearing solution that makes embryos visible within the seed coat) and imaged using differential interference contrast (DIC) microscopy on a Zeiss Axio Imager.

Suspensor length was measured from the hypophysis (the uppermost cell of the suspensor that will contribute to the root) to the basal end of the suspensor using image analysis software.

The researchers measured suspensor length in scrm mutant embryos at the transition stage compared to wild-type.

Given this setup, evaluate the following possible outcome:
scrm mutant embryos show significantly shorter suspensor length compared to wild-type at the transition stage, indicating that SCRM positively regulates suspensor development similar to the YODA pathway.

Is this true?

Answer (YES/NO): YES